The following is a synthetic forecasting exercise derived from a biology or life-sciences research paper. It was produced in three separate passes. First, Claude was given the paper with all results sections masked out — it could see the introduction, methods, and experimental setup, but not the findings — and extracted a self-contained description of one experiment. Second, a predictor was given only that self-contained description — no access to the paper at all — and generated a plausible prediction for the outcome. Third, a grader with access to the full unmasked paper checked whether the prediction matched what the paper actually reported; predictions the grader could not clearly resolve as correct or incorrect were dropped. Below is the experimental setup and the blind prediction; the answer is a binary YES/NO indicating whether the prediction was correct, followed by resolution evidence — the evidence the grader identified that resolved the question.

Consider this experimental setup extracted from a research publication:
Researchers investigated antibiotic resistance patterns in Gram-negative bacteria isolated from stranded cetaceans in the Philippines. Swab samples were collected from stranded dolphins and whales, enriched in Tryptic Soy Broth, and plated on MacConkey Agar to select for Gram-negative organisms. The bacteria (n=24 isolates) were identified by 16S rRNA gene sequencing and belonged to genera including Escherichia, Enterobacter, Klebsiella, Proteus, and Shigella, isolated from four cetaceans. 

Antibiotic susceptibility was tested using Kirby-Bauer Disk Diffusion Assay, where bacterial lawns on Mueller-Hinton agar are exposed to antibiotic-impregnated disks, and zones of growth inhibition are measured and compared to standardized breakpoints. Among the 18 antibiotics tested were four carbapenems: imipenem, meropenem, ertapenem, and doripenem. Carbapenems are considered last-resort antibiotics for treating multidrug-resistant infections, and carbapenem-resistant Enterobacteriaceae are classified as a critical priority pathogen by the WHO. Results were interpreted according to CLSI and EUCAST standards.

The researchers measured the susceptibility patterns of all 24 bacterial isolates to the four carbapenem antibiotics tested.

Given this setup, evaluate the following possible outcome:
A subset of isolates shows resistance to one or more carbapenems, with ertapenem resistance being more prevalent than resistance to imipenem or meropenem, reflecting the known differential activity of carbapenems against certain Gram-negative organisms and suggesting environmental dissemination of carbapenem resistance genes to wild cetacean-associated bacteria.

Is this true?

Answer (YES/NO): YES